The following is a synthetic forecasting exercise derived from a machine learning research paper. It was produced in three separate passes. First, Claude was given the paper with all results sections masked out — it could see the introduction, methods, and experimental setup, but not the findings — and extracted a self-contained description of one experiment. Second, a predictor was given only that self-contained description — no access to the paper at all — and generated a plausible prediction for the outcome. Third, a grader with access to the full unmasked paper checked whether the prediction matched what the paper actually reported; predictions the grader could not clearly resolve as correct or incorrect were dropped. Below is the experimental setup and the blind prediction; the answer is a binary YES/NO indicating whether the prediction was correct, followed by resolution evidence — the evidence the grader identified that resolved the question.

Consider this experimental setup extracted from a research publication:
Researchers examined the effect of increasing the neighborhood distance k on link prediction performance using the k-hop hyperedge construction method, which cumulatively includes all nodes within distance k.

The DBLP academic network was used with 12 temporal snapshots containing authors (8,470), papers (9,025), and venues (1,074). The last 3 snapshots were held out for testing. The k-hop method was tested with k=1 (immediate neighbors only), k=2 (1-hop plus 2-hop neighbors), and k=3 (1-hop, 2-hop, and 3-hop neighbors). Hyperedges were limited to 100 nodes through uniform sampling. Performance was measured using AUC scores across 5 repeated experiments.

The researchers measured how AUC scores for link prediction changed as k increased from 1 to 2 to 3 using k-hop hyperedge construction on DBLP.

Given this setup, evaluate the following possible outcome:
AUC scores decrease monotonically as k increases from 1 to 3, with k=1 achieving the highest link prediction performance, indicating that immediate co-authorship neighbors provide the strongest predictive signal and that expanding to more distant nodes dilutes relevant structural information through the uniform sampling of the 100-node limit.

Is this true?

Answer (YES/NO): NO